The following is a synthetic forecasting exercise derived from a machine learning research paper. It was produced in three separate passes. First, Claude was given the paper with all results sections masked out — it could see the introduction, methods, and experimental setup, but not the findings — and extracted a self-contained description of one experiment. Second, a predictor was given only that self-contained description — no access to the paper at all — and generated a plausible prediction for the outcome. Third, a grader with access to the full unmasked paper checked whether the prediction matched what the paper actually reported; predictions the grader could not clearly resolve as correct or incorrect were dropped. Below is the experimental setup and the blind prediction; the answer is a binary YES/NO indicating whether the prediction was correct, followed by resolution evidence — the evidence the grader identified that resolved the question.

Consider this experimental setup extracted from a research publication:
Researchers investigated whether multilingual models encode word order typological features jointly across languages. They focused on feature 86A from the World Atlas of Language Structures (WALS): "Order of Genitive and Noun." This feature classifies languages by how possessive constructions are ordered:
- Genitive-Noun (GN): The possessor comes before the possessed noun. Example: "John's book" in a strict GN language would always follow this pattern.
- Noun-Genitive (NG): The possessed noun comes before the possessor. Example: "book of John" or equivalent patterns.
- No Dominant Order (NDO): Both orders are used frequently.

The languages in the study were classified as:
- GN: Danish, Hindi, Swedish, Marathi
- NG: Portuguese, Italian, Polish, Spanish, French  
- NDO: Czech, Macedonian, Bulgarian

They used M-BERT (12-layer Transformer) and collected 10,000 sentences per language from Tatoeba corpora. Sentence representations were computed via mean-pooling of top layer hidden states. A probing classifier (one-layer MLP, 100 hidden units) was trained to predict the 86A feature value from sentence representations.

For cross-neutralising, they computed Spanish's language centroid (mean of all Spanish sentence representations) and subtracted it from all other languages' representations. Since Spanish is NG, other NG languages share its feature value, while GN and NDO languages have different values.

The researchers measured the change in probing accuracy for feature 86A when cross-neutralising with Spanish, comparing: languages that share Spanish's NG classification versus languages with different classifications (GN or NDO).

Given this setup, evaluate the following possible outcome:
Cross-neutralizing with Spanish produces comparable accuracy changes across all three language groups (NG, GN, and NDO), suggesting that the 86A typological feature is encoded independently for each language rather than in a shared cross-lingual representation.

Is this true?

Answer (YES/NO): NO